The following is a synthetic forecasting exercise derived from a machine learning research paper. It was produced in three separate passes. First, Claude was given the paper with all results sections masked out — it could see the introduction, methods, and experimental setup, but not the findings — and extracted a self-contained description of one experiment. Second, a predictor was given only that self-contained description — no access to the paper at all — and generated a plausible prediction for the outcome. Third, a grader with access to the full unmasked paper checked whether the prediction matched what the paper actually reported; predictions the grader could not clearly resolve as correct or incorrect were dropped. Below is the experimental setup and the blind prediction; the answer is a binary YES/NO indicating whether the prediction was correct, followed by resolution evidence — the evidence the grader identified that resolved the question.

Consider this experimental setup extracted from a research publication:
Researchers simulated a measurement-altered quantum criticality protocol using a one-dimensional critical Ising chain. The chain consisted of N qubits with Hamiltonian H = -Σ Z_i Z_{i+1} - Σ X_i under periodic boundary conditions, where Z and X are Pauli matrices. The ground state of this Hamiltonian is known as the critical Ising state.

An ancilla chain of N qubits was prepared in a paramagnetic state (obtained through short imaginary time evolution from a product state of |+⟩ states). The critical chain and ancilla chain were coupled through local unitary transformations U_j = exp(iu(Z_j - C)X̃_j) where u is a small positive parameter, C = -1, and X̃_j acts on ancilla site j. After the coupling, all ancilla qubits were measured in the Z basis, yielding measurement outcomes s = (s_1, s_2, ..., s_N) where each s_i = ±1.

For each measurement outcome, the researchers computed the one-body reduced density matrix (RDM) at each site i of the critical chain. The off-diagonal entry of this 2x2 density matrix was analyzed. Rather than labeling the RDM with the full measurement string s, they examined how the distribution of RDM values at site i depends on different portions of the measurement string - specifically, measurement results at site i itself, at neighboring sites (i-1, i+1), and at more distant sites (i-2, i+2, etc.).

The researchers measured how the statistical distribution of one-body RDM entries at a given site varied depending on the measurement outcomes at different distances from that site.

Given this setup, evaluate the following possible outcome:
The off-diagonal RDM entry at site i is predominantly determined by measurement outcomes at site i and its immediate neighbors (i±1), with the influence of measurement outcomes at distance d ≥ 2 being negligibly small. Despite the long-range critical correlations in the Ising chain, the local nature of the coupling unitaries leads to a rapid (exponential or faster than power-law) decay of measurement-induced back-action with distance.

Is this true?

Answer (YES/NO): NO